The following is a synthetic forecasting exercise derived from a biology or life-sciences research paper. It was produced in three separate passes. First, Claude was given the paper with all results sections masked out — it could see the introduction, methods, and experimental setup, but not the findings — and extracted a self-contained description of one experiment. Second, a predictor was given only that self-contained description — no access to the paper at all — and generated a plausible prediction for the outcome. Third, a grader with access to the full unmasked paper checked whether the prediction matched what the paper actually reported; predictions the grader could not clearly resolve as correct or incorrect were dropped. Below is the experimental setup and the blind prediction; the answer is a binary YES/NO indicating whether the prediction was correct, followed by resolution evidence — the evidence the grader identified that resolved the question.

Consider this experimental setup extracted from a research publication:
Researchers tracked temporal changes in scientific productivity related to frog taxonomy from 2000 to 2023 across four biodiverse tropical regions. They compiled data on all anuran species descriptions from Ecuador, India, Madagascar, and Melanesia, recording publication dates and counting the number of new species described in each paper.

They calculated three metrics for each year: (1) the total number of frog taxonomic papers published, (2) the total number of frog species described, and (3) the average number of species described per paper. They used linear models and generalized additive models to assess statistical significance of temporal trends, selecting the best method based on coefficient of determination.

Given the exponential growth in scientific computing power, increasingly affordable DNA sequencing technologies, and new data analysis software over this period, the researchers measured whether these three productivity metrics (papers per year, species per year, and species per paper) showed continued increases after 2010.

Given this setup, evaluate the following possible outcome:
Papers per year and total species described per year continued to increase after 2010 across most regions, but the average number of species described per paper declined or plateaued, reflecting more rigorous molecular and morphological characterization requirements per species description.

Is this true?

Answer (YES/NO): NO